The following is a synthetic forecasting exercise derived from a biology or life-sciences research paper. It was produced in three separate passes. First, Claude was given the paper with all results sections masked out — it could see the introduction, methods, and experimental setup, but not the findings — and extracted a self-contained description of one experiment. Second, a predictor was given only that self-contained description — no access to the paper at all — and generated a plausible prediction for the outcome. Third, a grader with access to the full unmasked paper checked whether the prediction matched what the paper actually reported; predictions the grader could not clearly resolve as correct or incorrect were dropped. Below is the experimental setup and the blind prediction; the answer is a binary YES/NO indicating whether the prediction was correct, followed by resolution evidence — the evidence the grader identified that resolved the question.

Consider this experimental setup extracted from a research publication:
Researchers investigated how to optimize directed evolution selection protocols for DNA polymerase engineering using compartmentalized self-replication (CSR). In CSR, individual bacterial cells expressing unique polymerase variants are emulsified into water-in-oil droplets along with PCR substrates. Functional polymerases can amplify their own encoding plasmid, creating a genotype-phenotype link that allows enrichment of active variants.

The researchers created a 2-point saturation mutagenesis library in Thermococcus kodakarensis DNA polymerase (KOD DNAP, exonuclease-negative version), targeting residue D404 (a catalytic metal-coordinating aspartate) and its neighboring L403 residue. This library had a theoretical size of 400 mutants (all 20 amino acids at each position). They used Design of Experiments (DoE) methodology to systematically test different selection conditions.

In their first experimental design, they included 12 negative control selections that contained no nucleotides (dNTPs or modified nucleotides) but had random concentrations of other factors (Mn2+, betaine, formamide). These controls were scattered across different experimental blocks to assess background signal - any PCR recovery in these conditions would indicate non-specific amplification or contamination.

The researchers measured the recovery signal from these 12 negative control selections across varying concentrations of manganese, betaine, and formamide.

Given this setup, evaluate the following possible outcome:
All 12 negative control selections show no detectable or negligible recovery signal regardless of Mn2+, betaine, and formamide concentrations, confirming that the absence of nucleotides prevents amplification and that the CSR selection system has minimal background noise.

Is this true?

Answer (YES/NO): YES